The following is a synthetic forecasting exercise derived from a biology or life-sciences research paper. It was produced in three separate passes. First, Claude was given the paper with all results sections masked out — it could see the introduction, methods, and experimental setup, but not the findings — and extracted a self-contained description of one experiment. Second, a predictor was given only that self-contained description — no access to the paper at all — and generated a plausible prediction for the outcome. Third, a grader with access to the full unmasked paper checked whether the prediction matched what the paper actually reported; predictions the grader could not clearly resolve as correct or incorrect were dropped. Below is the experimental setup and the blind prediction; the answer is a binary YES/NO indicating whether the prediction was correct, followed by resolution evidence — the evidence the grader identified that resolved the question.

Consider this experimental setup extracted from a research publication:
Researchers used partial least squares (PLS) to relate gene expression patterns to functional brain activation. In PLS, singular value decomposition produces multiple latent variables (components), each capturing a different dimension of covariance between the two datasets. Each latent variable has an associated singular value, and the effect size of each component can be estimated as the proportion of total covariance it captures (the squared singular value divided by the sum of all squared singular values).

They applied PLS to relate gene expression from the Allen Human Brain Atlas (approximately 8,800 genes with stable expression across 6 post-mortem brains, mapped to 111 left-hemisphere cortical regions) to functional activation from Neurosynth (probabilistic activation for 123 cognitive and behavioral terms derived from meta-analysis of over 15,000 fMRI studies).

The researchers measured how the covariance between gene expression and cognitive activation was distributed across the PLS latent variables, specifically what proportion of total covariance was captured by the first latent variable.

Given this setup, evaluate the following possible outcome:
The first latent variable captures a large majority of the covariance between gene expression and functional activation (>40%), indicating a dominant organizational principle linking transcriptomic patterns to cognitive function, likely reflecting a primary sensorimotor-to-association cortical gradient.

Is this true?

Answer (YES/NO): YES